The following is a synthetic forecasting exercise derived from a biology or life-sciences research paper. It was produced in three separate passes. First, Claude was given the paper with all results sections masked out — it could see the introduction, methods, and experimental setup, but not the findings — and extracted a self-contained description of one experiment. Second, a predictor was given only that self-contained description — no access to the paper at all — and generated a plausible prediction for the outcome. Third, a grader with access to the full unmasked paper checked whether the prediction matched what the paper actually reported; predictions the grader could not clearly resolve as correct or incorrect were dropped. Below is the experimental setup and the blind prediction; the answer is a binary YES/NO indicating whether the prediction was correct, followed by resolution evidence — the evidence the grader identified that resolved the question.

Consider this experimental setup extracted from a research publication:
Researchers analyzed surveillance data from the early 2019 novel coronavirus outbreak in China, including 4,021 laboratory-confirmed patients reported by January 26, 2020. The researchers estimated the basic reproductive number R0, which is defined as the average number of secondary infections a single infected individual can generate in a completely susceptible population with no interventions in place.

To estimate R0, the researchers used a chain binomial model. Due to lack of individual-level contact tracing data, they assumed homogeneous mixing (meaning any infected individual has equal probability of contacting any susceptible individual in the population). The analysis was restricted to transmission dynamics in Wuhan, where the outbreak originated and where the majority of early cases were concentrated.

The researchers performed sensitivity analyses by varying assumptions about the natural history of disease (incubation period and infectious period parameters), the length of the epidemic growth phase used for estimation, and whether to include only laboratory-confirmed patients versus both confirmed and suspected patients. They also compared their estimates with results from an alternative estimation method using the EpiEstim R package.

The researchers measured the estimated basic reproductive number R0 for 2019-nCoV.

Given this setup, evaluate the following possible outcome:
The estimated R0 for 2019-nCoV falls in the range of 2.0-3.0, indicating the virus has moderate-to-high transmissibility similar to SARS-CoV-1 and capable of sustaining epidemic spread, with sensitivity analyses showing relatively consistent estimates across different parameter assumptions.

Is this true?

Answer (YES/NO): NO